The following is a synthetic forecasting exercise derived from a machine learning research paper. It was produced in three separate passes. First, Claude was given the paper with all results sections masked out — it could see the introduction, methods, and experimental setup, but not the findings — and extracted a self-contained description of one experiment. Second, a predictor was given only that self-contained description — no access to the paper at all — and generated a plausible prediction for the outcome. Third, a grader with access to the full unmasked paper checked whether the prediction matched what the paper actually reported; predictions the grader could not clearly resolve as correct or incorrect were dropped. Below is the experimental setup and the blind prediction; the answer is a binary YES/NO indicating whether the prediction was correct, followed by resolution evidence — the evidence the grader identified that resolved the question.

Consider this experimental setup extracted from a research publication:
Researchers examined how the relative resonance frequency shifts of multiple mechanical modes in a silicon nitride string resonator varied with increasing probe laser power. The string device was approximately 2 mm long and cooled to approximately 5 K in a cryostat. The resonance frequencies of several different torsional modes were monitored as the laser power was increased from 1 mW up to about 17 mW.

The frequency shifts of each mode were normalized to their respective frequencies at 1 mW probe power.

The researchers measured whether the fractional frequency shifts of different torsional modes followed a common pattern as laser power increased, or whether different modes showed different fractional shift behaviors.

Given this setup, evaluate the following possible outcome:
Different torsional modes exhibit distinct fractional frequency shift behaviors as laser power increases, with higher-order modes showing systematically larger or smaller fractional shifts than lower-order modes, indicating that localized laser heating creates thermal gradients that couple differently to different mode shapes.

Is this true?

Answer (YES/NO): NO